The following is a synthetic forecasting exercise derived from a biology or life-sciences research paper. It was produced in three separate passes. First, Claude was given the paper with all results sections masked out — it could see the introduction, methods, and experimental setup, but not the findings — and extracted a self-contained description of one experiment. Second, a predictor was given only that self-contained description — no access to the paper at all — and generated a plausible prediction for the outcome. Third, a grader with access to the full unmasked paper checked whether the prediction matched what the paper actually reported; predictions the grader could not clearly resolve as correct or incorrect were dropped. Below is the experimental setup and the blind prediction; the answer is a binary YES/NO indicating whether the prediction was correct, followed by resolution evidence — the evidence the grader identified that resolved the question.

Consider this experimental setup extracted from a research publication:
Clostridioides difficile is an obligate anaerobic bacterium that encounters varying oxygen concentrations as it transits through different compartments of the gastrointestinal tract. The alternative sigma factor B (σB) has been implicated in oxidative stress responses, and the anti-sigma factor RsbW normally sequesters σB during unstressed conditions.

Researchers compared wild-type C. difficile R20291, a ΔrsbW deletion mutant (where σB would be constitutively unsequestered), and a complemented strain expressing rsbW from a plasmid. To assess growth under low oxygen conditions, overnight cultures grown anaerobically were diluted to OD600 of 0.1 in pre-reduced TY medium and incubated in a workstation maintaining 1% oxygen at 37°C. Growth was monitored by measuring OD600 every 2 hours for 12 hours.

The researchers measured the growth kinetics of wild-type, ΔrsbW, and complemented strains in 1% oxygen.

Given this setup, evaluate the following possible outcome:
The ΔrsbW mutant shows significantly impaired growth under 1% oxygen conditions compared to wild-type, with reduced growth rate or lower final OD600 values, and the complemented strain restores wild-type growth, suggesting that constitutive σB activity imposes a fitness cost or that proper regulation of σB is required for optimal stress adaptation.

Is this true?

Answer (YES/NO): NO